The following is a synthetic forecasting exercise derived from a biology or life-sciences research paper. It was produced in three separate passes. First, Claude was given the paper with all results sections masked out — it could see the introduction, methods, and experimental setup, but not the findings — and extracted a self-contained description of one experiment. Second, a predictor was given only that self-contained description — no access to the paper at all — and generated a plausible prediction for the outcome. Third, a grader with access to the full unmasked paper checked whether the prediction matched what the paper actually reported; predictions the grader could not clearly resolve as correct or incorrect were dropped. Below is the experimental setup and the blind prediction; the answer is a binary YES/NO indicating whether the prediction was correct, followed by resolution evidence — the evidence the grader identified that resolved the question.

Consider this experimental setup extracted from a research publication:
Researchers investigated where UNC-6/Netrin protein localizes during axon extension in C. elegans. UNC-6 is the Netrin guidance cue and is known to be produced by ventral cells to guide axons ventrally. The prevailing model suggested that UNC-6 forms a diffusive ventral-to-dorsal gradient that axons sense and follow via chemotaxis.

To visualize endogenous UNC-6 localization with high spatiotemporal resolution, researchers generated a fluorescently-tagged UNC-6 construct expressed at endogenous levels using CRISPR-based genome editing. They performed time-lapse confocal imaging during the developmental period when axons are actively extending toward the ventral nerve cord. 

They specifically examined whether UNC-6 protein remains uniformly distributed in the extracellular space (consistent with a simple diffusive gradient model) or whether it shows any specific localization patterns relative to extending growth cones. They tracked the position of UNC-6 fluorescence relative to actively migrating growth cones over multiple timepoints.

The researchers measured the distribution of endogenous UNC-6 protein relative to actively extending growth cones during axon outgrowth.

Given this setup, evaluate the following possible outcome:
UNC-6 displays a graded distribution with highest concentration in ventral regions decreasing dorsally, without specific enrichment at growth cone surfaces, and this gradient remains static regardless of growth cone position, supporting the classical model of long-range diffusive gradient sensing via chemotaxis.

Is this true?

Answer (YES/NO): NO